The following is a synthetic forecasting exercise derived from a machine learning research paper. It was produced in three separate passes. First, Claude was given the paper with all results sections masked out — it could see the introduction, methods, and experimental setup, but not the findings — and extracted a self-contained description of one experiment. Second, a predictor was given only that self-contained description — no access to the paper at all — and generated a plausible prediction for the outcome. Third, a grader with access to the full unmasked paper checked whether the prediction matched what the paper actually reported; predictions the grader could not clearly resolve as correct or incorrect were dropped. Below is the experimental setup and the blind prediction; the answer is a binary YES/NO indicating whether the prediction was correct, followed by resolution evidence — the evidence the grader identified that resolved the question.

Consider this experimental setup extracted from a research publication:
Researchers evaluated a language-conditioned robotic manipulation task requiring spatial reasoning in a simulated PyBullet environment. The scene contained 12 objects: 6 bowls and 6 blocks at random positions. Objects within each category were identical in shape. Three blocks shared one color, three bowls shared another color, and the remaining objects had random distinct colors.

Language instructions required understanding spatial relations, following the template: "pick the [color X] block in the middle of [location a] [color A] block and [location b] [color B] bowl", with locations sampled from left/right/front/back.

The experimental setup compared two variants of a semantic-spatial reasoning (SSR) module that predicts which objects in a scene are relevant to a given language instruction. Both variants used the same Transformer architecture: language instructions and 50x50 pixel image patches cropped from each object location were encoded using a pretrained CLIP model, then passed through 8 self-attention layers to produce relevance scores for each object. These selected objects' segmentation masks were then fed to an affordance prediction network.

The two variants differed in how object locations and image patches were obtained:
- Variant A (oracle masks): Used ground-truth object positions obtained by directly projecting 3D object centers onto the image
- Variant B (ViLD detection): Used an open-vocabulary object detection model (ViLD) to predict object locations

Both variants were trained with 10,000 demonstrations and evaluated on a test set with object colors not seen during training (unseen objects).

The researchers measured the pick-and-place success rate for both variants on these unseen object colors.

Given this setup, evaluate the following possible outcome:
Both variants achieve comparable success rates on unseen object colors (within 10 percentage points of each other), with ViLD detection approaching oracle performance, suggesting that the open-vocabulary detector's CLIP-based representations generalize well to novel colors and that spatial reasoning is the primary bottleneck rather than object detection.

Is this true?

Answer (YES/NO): NO